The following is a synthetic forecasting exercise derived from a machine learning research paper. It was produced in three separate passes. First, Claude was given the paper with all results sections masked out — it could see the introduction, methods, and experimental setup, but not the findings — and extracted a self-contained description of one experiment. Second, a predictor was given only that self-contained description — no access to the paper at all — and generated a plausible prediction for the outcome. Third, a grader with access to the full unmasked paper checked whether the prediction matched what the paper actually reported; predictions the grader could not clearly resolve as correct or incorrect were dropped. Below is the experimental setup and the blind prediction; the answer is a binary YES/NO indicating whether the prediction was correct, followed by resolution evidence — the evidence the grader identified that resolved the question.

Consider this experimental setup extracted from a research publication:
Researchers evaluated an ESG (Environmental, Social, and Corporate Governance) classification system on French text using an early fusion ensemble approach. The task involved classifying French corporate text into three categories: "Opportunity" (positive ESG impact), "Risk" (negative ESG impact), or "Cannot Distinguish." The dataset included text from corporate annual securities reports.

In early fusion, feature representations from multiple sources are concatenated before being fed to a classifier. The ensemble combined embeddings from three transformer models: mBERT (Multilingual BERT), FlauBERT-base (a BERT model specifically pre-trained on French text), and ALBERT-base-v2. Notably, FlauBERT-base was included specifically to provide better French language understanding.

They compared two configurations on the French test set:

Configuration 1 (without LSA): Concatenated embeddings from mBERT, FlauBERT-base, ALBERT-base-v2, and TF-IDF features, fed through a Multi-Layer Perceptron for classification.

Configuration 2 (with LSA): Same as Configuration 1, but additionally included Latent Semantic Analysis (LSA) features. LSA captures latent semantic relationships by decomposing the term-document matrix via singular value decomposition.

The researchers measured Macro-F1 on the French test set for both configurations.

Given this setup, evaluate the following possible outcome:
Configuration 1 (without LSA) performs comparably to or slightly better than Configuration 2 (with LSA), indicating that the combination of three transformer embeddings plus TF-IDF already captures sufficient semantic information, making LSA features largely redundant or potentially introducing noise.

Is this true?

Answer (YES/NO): NO